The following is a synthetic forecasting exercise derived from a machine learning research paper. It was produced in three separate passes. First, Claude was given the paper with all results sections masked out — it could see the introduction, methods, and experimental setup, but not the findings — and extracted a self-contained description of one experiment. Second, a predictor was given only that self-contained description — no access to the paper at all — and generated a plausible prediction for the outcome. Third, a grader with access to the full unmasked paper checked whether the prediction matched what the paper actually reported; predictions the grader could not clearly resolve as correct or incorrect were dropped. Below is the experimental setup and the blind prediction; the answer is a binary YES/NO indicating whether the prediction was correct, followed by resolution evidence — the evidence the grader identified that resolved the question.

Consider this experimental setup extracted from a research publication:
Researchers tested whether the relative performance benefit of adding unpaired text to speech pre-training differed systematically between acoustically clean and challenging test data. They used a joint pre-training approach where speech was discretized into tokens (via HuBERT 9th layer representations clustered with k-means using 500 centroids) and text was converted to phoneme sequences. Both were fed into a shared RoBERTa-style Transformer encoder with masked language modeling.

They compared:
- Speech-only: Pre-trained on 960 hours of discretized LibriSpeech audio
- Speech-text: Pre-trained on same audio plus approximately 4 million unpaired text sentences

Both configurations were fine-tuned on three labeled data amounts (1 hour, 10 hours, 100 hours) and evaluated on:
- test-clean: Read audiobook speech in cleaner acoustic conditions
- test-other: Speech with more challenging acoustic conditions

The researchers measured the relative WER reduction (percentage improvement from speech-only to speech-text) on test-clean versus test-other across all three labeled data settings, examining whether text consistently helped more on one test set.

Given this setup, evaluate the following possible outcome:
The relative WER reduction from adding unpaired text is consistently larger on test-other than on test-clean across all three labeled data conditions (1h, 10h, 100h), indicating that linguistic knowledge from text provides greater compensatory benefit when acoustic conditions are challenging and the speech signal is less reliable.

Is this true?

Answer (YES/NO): NO